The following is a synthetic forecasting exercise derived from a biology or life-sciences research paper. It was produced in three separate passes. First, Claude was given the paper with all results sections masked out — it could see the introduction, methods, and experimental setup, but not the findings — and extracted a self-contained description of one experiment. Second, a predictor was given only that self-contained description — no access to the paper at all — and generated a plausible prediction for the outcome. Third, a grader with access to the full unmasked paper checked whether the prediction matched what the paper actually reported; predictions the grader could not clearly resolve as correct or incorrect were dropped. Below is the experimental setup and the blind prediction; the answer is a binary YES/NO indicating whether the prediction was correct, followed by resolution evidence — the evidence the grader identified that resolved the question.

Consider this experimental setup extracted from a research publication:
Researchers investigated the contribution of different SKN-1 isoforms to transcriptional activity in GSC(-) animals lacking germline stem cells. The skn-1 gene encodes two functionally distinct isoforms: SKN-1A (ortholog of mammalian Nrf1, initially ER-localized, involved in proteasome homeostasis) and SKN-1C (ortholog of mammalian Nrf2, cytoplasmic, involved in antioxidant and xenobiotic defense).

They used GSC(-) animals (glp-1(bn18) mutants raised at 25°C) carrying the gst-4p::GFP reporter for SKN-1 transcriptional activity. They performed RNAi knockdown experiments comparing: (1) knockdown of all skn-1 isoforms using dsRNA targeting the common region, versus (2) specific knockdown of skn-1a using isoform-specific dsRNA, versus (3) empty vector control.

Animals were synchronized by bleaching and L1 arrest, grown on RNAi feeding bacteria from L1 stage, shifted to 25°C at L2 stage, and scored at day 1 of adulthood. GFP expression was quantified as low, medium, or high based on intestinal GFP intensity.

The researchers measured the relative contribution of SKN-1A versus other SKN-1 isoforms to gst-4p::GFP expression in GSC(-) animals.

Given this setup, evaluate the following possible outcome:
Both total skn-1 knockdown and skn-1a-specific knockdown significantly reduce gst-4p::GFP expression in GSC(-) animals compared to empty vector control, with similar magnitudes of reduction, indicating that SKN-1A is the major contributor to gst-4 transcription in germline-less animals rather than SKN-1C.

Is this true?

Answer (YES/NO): NO